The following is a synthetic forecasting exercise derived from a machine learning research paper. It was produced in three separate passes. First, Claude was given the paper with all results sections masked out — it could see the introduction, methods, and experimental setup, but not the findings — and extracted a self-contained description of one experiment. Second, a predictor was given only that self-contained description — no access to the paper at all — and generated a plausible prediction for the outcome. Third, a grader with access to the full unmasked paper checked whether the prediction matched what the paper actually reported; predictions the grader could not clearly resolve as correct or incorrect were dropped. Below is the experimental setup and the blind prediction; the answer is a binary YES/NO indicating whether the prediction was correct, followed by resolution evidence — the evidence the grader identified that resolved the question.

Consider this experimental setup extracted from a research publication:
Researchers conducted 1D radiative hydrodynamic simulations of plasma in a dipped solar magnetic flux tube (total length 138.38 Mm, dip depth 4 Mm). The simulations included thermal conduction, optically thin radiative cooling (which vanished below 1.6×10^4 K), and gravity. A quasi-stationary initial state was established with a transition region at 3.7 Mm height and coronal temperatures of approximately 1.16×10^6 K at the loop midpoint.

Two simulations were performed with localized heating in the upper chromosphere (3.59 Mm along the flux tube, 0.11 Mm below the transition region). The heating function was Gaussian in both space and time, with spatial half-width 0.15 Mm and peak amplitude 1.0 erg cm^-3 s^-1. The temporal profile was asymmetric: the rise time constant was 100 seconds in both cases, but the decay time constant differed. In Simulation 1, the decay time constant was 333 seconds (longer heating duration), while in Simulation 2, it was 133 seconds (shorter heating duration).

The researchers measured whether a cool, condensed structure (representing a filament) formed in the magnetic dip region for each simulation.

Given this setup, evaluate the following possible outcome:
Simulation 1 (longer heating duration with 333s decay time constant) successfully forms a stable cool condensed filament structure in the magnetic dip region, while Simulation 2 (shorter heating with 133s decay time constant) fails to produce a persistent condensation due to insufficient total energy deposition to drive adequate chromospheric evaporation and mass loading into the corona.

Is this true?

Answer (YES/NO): YES